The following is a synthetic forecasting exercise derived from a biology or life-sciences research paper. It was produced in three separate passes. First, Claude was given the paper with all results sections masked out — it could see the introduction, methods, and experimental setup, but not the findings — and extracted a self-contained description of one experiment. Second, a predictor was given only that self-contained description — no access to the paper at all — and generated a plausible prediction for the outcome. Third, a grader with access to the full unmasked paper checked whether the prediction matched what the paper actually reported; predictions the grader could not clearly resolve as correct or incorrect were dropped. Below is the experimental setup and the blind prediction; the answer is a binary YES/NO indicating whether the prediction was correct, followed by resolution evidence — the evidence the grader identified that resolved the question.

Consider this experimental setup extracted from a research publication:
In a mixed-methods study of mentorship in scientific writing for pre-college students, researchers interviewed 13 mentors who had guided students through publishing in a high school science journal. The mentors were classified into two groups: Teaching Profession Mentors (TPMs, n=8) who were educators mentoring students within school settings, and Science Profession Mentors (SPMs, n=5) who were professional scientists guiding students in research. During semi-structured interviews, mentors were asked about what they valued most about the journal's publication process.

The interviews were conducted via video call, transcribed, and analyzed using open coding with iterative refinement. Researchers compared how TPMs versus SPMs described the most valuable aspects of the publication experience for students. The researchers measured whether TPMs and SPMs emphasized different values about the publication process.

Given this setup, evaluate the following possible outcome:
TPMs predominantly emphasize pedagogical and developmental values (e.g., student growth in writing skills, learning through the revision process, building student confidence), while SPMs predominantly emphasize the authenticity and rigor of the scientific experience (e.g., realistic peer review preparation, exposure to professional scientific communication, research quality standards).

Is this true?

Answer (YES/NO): YES